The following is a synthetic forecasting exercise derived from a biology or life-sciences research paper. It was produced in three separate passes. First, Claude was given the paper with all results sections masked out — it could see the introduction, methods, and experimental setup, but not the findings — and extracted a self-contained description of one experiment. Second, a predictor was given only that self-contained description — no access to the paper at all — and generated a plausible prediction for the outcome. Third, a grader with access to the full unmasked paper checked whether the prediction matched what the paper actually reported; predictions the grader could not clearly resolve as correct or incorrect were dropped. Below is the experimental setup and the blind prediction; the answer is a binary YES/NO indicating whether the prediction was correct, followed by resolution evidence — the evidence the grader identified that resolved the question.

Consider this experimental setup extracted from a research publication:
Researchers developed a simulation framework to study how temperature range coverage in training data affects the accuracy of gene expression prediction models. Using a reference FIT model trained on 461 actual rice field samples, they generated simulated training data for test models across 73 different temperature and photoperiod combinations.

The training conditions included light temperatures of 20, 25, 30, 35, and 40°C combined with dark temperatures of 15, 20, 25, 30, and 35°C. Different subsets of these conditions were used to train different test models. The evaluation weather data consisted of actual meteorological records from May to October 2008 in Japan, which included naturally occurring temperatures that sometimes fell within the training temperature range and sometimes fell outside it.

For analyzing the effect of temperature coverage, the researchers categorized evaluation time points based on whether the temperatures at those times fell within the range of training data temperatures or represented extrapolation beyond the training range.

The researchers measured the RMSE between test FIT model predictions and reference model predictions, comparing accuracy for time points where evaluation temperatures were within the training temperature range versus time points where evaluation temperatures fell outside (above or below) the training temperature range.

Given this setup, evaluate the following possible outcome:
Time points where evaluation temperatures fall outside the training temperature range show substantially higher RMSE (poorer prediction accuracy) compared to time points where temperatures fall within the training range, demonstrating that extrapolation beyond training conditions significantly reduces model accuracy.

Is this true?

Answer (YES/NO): NO